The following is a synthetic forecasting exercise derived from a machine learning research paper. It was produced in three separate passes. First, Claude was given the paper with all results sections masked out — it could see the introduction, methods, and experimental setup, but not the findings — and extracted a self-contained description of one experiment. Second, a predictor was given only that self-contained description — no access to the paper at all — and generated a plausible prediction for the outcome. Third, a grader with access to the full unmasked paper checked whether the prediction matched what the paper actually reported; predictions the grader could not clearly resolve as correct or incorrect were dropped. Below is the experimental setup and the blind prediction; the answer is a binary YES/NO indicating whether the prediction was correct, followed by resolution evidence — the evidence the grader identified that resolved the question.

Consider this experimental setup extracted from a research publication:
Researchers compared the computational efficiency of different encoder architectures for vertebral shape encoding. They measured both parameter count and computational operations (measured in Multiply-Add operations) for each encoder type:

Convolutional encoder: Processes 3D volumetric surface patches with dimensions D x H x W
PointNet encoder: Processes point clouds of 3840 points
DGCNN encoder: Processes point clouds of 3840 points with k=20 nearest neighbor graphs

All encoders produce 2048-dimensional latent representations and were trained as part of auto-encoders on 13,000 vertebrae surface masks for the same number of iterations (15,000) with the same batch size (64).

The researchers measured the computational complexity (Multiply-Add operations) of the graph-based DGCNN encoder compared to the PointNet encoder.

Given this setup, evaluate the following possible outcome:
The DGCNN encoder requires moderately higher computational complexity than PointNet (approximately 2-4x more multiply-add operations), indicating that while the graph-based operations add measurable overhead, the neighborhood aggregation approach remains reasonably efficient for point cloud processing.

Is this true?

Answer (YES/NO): NO